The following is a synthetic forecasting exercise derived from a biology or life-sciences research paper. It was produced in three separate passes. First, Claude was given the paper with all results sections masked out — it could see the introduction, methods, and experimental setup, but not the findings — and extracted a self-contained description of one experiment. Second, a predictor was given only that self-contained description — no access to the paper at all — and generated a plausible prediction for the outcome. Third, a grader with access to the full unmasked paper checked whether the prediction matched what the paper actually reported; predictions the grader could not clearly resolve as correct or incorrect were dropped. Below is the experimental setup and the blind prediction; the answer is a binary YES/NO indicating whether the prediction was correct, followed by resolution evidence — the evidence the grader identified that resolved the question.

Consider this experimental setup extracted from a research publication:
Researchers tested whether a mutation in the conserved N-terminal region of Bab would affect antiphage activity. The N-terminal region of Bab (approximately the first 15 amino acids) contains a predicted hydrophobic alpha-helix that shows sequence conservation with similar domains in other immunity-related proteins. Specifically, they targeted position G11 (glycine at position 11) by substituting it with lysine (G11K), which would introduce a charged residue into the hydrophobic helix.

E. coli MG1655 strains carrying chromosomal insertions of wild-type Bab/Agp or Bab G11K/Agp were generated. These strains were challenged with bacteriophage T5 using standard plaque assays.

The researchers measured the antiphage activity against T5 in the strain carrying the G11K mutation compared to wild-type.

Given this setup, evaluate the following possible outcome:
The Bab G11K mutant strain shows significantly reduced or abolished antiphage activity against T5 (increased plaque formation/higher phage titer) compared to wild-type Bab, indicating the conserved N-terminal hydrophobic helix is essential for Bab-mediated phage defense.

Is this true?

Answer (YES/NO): YES